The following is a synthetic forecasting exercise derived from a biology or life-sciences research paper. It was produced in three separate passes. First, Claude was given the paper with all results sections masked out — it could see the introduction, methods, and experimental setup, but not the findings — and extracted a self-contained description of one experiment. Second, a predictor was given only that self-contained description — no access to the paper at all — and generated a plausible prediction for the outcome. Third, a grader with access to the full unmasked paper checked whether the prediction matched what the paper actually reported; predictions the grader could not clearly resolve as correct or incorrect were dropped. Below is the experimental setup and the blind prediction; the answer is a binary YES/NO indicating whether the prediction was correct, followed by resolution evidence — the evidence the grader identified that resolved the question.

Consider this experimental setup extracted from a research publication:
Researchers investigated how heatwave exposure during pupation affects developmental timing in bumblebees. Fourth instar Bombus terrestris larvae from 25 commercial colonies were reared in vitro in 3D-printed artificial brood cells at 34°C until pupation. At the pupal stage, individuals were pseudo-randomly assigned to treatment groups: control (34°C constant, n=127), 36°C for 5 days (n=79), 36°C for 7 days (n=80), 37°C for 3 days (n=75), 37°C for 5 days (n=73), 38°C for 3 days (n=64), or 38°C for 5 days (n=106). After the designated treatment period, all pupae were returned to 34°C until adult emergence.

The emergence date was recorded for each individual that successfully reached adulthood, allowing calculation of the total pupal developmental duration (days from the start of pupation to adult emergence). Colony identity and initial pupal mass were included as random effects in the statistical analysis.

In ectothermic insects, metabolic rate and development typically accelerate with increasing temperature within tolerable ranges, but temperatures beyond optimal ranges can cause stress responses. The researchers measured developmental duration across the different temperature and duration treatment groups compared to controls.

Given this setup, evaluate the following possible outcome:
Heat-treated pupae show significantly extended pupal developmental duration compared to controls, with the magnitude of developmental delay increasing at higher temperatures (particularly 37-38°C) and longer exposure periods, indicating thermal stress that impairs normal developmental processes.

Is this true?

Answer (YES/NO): NO